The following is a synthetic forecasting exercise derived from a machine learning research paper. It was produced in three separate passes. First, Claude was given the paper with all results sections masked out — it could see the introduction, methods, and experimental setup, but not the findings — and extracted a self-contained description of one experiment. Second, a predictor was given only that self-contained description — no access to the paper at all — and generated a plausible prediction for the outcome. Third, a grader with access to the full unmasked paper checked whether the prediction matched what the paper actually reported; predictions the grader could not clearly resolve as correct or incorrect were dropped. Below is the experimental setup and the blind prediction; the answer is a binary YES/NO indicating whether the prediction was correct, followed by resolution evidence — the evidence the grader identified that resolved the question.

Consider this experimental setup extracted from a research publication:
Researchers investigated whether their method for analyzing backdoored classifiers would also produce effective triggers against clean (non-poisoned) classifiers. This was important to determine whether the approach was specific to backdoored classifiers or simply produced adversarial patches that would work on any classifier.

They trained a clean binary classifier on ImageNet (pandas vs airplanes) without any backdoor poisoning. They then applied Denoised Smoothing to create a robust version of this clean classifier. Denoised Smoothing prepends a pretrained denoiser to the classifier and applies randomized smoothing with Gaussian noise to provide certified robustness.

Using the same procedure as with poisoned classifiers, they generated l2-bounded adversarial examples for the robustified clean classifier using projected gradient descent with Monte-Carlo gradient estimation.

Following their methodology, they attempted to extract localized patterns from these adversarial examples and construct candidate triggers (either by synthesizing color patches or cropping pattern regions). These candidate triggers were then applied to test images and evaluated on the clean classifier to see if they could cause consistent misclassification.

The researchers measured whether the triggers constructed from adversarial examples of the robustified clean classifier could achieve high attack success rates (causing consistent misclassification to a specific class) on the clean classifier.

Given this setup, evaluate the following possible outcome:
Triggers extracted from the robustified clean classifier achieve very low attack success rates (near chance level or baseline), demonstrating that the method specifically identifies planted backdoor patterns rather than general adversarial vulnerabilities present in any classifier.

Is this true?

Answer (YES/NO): YES